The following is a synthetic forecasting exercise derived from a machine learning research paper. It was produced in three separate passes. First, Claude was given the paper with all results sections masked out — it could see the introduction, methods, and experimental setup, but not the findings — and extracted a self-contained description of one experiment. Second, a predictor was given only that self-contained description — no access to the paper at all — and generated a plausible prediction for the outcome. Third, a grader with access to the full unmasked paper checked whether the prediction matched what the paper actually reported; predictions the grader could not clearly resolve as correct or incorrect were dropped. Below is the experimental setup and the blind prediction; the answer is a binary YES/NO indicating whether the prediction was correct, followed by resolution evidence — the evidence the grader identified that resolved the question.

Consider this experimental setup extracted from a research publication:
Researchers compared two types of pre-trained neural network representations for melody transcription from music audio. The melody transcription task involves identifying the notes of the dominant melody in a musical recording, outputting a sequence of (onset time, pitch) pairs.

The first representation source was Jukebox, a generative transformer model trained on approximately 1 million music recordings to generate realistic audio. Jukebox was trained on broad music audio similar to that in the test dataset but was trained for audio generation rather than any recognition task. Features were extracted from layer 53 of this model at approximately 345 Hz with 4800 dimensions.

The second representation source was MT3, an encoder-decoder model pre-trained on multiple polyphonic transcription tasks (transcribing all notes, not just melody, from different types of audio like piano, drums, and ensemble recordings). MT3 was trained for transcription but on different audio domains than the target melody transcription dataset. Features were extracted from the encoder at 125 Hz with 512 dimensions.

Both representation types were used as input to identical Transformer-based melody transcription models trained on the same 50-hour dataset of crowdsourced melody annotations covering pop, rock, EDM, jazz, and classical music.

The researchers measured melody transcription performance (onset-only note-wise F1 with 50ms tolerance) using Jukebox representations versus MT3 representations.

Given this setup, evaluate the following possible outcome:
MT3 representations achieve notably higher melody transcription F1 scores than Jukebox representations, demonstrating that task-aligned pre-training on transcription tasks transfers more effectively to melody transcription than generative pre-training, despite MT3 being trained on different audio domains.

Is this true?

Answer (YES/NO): NO